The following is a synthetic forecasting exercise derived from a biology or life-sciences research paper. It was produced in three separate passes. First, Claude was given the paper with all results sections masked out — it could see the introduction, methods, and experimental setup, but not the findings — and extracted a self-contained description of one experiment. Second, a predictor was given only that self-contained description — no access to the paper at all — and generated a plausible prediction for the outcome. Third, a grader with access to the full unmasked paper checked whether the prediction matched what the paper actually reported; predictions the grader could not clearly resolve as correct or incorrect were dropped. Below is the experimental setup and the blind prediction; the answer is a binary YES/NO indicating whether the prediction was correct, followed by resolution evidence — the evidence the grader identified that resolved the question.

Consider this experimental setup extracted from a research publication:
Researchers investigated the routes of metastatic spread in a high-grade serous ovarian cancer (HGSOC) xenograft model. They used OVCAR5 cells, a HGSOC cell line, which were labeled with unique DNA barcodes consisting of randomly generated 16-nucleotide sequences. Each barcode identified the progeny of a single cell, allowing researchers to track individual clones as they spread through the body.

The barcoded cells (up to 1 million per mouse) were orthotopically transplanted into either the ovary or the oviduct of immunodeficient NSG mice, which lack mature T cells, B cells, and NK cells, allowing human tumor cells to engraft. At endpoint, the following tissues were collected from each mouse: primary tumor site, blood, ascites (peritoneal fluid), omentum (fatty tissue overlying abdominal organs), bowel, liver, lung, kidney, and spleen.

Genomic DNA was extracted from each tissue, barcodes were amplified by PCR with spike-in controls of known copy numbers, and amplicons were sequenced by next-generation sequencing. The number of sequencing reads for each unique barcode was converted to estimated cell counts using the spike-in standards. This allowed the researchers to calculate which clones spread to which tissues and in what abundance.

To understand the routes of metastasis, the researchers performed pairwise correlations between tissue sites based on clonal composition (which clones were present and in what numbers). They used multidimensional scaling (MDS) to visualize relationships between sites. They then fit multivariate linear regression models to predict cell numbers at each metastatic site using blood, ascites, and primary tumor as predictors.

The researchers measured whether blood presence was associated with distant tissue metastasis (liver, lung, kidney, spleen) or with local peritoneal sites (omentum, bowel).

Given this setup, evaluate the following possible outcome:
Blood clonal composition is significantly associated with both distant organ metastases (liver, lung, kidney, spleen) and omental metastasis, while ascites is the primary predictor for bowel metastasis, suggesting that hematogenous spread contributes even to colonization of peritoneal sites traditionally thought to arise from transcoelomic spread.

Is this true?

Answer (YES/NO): NO